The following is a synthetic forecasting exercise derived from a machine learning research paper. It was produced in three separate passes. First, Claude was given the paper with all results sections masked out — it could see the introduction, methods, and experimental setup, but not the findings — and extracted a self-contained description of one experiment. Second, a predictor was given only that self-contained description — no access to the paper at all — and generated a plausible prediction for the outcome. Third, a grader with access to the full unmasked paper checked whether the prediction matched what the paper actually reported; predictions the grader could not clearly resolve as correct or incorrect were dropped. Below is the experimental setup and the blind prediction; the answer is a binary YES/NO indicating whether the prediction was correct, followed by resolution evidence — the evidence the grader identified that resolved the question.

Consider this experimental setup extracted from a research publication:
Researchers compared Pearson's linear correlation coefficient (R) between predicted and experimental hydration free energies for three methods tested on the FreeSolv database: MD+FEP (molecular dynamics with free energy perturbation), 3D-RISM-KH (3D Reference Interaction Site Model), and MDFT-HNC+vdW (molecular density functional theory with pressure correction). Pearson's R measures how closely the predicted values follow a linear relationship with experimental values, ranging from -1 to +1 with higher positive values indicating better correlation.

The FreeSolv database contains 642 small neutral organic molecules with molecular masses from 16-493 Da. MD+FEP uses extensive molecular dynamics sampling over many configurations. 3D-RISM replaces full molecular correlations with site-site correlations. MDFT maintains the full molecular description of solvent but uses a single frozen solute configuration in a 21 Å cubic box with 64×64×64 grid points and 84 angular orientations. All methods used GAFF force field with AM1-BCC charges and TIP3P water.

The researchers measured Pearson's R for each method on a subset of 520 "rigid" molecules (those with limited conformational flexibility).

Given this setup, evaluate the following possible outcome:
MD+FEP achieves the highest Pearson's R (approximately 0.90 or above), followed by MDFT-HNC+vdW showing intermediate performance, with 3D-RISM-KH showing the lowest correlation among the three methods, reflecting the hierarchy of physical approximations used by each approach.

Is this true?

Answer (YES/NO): YES